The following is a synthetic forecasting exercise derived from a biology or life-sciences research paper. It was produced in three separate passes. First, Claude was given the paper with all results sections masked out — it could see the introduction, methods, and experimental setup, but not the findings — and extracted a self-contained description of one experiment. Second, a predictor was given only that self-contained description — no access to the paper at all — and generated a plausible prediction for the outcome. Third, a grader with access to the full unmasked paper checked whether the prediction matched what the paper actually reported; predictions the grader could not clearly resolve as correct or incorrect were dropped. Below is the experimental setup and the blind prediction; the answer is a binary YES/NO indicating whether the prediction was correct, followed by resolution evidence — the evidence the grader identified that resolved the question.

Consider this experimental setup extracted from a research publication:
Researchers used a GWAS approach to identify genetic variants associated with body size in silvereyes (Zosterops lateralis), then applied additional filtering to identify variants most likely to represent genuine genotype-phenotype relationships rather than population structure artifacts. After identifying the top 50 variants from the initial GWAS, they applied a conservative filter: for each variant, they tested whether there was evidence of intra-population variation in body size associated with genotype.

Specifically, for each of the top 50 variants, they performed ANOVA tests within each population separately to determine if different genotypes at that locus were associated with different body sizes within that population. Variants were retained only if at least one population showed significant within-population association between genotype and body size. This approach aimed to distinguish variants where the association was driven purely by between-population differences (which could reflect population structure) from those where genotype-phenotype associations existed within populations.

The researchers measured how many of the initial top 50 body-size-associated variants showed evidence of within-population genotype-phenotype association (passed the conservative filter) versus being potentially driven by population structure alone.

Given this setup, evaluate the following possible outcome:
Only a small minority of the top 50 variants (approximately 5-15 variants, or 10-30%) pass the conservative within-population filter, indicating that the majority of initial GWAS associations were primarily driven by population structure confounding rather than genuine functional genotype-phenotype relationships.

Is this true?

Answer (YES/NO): NO